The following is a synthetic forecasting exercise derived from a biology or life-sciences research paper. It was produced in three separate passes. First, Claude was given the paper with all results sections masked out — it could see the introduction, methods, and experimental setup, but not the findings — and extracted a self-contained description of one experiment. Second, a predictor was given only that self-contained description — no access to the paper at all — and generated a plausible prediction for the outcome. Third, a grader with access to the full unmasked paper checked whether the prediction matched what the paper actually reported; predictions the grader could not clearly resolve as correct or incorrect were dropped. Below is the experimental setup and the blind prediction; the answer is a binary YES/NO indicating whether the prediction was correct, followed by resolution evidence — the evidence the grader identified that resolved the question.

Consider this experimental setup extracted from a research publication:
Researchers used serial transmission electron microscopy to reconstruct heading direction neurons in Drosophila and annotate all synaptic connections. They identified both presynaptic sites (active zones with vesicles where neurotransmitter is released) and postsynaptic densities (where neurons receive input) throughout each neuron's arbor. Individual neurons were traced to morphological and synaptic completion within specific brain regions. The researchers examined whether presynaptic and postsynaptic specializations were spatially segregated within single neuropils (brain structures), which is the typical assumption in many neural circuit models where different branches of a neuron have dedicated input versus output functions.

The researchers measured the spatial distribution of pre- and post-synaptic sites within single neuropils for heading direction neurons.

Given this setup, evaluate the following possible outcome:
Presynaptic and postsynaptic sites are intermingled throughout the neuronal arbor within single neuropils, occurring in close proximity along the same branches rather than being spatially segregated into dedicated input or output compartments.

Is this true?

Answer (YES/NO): YES